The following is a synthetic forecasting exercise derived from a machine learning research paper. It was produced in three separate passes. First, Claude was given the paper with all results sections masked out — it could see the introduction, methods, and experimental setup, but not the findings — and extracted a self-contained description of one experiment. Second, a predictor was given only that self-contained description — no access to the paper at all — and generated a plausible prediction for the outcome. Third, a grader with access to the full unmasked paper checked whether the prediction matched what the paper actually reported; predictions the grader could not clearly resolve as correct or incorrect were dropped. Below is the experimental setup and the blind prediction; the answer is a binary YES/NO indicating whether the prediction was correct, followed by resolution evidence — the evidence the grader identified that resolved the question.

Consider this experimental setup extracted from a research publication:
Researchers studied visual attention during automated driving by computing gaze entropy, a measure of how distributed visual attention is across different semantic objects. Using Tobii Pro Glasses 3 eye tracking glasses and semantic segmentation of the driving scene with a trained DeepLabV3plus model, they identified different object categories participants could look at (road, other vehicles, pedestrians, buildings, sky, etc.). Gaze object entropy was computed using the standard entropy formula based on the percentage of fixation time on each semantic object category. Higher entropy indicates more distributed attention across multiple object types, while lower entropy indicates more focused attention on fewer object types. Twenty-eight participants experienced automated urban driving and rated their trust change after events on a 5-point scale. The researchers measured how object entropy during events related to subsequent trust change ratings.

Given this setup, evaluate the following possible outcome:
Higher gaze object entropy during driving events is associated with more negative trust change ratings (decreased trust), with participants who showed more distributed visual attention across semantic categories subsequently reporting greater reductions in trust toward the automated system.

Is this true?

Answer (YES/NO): YES